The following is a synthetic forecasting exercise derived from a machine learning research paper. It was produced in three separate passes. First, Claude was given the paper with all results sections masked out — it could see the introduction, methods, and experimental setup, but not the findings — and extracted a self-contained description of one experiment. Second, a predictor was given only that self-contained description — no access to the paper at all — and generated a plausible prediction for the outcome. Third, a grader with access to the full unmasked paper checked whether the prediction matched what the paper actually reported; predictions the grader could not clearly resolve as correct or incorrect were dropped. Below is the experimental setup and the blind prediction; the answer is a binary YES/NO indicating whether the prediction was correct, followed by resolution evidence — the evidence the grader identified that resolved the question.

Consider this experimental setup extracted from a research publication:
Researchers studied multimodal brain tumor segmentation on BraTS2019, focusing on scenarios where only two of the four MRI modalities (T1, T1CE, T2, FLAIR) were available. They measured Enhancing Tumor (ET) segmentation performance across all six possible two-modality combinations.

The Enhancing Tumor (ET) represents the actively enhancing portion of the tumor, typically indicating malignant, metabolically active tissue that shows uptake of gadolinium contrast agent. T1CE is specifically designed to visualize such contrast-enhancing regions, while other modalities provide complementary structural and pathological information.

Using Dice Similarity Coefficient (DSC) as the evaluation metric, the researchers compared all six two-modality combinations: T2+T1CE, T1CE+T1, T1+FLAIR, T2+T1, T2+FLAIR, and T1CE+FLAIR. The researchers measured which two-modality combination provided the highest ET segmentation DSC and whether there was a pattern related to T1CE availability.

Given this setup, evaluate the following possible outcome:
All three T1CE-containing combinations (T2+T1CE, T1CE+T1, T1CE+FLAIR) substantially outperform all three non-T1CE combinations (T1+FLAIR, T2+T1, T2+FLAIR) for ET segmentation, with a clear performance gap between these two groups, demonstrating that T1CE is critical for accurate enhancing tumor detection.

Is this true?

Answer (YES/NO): YES